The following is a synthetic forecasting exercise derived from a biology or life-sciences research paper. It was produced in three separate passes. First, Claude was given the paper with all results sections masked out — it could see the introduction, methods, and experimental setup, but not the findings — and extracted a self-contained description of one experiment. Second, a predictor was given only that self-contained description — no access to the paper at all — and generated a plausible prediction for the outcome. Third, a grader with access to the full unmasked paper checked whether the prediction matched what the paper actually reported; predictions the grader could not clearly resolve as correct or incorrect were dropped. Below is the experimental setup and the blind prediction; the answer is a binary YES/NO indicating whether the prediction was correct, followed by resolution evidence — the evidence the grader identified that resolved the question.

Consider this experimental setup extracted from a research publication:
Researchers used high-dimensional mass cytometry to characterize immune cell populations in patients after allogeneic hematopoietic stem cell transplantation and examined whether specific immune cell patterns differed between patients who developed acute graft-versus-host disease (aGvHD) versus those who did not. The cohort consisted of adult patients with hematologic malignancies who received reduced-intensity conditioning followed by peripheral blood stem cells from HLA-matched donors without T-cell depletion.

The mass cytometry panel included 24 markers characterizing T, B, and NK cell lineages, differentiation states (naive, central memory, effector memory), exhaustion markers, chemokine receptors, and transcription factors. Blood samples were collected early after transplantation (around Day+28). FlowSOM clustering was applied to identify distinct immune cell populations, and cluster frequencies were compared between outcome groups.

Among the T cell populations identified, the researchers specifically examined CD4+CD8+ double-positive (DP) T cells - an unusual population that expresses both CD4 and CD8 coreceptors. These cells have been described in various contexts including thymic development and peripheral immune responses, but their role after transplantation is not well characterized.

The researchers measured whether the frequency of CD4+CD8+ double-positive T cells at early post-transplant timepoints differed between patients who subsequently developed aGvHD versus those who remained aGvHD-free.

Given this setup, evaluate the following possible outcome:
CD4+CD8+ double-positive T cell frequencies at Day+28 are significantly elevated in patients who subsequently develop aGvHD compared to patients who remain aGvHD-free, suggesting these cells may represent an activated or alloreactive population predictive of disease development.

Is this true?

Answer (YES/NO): NO